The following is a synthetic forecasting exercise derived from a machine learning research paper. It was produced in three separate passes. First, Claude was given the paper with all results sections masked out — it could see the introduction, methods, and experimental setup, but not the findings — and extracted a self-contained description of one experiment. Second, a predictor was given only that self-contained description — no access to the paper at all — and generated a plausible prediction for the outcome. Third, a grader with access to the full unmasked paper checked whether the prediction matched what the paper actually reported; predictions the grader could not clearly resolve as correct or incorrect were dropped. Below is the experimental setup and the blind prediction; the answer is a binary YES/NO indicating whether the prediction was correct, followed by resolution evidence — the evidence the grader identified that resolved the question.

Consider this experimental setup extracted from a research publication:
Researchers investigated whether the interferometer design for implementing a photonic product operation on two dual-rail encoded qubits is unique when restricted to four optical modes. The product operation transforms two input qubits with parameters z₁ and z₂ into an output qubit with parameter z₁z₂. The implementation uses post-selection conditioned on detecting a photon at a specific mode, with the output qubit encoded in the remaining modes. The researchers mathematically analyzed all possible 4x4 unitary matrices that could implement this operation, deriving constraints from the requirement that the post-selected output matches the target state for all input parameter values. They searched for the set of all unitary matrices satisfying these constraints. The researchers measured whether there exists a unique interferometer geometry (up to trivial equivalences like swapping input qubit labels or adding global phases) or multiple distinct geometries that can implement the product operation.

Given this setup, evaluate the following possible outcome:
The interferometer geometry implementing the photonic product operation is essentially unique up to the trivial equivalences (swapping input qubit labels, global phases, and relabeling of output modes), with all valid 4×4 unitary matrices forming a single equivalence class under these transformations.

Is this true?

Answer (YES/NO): YES